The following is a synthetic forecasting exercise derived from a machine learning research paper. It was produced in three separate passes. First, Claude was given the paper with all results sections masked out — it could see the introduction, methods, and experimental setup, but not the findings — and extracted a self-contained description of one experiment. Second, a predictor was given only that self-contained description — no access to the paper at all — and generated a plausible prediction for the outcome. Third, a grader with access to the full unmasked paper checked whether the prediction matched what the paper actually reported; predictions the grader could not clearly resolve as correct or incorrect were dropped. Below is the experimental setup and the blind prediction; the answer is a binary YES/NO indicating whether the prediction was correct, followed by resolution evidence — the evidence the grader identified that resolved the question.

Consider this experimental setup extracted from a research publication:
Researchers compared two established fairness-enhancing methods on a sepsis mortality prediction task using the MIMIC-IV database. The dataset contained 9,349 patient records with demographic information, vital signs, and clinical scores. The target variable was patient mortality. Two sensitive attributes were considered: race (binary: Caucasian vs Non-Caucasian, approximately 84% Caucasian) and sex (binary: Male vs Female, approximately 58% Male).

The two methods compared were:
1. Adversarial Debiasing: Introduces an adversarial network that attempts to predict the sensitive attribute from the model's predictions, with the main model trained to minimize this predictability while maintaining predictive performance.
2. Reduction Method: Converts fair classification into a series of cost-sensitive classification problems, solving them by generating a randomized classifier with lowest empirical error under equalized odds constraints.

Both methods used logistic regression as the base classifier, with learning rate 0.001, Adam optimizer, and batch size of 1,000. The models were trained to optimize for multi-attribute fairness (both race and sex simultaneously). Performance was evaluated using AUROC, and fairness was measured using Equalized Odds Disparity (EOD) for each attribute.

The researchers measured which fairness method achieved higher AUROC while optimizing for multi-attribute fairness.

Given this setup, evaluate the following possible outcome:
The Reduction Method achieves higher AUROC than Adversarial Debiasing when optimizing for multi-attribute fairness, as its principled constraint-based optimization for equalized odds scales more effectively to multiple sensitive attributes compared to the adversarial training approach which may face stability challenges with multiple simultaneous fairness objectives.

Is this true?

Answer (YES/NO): NO